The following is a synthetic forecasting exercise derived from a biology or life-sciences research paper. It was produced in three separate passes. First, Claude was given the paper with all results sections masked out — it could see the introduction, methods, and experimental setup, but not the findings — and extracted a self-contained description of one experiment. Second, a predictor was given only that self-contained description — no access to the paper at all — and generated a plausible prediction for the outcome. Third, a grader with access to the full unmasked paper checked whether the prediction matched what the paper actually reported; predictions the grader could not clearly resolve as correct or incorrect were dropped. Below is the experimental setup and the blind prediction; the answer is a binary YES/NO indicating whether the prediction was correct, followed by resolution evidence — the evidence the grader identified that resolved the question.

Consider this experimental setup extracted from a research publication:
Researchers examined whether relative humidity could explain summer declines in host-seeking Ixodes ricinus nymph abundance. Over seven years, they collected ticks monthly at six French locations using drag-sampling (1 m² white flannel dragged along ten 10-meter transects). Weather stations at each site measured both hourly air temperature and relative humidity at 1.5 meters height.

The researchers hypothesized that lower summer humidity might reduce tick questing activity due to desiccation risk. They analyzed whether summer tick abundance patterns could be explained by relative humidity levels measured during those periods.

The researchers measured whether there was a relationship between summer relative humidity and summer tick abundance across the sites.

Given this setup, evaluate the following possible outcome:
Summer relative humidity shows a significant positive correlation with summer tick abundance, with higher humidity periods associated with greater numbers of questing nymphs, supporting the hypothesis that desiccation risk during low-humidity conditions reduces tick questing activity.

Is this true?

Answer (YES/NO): NO